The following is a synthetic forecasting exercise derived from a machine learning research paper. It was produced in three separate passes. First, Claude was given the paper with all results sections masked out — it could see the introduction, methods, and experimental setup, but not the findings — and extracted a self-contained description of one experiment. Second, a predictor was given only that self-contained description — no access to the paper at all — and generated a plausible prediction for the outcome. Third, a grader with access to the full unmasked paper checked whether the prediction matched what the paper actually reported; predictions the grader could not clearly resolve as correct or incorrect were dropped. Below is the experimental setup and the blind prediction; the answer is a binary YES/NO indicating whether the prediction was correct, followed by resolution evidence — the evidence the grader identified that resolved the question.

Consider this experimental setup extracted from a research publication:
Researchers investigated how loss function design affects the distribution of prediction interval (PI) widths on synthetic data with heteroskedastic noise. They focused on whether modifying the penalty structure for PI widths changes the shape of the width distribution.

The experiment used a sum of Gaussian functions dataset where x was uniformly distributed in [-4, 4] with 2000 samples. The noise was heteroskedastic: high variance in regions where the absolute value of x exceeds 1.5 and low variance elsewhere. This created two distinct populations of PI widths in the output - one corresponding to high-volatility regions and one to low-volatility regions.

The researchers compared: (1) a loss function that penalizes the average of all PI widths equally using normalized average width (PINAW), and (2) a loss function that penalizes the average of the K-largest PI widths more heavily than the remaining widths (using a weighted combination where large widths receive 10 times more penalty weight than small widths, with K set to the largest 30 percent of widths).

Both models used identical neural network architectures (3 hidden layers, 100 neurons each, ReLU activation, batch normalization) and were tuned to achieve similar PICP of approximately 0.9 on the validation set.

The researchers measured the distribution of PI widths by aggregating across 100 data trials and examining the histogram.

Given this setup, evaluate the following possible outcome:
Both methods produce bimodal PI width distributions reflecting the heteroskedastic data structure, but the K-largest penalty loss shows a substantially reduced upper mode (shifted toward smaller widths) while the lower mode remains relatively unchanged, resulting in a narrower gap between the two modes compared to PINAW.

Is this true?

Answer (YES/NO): NO